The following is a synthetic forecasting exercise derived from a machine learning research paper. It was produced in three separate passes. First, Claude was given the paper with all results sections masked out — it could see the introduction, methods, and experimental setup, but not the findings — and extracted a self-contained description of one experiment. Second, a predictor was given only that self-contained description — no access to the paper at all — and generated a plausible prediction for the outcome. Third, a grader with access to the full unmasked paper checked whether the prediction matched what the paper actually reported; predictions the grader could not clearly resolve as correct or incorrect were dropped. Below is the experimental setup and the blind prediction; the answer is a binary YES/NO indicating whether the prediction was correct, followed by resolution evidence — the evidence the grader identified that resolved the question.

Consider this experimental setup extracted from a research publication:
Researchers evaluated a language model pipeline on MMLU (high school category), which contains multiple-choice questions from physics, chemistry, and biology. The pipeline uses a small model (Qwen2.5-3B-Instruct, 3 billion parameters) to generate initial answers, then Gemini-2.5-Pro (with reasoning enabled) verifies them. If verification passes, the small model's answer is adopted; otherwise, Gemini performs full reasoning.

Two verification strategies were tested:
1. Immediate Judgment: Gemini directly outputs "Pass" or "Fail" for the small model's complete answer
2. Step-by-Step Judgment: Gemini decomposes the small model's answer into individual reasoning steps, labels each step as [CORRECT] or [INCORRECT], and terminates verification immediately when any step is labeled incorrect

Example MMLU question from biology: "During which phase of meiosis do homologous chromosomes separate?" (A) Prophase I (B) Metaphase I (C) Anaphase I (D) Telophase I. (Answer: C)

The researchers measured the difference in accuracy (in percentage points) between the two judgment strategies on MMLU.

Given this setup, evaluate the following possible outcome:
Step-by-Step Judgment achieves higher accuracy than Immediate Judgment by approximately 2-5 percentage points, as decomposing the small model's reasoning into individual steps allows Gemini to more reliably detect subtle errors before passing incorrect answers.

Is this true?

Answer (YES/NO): NO